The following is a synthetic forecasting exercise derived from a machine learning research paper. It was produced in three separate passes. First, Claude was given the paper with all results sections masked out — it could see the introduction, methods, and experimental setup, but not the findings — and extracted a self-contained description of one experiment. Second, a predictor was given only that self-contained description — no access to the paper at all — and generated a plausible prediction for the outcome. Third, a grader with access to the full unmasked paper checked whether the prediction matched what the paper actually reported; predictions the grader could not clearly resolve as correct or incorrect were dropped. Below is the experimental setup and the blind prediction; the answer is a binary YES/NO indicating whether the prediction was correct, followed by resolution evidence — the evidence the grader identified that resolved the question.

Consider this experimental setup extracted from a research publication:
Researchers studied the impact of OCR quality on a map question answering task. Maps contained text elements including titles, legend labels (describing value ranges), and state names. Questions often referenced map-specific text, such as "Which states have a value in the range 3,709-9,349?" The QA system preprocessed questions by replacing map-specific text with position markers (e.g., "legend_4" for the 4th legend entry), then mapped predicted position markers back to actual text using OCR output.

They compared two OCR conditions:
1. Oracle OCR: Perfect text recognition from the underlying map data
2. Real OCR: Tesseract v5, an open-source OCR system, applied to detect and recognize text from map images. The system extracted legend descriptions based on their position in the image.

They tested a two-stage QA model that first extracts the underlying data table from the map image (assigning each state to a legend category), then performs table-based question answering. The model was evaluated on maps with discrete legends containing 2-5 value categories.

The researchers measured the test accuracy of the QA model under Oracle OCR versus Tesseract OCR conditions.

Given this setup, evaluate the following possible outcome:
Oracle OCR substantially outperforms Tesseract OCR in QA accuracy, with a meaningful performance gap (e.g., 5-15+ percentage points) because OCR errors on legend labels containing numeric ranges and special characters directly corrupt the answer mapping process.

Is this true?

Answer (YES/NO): NO